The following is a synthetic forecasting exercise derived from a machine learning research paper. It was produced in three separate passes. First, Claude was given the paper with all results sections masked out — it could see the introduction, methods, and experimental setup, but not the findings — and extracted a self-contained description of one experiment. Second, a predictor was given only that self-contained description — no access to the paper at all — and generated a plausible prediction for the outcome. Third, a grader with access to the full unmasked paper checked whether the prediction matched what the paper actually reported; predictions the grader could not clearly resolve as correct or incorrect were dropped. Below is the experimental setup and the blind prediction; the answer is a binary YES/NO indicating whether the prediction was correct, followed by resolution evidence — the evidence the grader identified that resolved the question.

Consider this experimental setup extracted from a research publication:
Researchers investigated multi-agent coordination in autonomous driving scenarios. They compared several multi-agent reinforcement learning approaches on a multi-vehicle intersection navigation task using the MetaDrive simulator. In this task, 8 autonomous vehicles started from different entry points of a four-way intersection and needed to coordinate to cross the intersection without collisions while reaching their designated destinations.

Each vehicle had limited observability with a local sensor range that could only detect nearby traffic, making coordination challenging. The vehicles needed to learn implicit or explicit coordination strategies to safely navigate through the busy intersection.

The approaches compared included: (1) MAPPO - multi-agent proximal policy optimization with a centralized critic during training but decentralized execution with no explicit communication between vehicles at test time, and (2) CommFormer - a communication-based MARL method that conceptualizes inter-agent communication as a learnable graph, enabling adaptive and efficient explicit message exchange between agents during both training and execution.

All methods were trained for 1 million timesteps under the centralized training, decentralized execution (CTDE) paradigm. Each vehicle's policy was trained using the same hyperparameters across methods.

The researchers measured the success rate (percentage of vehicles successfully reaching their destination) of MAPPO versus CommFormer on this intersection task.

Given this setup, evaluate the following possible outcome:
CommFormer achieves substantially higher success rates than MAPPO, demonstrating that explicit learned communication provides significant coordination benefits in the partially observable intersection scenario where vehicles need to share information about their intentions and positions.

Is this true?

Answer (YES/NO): NO